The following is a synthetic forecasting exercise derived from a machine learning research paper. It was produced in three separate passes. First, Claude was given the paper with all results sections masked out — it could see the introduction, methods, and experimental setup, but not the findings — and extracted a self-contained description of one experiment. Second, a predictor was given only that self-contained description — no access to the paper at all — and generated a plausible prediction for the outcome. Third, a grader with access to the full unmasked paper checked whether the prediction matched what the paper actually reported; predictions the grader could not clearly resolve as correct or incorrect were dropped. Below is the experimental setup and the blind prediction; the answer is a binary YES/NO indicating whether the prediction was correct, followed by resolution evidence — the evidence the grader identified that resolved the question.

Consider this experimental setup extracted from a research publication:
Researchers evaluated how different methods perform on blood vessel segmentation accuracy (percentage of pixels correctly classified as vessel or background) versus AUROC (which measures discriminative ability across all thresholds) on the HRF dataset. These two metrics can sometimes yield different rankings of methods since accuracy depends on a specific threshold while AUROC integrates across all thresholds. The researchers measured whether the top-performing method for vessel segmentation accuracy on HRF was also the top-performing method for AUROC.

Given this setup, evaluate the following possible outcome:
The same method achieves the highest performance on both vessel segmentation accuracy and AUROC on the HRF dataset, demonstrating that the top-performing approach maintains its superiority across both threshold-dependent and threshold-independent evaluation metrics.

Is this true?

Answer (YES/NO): NO